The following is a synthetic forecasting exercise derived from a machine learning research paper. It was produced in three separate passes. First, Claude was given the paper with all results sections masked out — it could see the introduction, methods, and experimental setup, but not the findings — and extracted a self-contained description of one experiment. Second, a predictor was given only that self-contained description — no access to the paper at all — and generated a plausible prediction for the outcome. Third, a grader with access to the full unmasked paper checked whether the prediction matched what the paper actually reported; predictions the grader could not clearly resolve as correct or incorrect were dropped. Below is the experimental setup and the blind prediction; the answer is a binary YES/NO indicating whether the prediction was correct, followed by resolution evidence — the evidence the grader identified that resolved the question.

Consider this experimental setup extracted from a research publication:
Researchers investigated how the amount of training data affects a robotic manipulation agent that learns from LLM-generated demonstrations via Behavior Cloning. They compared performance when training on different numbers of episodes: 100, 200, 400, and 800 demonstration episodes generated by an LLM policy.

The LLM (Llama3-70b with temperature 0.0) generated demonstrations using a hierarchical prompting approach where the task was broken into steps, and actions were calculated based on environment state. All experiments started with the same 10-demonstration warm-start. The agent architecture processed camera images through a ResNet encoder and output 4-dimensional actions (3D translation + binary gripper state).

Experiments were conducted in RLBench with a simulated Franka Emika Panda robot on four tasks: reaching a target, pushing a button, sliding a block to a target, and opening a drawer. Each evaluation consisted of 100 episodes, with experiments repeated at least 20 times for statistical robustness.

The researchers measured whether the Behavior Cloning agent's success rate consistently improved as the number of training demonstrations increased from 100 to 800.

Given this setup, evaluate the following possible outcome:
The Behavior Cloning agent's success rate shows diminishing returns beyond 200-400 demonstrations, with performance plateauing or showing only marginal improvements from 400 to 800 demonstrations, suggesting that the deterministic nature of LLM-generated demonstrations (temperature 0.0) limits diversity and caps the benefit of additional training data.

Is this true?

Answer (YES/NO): YES